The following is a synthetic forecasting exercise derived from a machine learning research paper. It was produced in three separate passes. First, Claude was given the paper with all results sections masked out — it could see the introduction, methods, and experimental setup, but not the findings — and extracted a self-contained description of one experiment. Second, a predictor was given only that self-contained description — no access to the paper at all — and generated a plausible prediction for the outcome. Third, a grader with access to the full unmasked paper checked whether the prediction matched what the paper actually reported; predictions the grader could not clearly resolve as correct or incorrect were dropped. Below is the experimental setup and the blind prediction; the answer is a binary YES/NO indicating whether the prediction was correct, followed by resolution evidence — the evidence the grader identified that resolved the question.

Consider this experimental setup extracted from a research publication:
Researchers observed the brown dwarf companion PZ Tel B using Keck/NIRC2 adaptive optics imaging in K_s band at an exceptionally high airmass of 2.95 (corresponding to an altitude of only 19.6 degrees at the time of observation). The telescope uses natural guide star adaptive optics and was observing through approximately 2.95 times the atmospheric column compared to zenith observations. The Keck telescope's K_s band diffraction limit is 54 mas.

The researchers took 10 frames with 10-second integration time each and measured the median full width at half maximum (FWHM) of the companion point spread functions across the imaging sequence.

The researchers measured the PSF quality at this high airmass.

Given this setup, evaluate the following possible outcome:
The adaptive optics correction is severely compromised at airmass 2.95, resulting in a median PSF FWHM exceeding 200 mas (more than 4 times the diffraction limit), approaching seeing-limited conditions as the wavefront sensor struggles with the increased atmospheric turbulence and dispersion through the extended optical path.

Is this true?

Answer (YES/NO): NO